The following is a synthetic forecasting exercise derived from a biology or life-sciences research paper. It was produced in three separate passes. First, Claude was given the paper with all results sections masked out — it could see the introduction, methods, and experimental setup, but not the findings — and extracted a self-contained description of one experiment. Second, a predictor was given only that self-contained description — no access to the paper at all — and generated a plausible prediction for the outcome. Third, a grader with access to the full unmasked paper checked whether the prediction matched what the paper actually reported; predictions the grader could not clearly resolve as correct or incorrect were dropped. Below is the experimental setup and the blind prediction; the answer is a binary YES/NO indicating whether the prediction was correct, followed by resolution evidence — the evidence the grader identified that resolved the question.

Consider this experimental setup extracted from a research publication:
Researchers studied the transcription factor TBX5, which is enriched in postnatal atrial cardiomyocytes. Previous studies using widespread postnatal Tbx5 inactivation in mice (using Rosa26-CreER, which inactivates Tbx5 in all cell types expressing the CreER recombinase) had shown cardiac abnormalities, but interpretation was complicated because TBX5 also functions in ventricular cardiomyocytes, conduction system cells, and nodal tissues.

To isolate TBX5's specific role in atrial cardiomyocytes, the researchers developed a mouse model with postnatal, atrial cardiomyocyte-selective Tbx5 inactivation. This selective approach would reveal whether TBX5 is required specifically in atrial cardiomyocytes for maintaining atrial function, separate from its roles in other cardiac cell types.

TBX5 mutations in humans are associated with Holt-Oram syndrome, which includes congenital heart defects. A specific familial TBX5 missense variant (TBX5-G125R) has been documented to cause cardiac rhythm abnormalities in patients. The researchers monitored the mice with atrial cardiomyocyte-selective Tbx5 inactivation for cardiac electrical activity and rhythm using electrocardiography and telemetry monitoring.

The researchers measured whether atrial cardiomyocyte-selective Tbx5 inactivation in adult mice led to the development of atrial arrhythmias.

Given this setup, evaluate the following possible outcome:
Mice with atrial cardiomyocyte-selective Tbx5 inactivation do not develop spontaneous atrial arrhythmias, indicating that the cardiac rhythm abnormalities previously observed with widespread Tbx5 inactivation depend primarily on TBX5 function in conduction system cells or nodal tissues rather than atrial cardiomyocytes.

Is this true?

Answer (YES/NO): NO